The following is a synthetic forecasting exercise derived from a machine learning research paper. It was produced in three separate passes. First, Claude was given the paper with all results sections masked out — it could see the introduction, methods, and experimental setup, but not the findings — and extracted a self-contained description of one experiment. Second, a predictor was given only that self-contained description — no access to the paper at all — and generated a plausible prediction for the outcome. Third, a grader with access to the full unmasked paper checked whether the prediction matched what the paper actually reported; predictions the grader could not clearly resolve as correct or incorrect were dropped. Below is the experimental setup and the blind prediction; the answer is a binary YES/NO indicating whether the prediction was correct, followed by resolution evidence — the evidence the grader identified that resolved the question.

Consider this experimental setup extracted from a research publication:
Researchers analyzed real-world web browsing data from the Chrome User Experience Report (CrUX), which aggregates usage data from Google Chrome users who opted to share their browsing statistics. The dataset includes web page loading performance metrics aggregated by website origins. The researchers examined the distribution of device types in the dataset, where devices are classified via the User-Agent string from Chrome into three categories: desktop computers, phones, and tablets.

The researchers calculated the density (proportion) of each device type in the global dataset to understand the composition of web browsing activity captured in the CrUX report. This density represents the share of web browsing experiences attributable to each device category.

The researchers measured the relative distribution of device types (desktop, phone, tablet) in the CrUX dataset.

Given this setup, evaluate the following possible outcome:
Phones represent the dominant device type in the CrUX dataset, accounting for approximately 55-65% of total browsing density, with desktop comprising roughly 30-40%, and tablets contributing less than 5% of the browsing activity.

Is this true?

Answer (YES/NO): YES